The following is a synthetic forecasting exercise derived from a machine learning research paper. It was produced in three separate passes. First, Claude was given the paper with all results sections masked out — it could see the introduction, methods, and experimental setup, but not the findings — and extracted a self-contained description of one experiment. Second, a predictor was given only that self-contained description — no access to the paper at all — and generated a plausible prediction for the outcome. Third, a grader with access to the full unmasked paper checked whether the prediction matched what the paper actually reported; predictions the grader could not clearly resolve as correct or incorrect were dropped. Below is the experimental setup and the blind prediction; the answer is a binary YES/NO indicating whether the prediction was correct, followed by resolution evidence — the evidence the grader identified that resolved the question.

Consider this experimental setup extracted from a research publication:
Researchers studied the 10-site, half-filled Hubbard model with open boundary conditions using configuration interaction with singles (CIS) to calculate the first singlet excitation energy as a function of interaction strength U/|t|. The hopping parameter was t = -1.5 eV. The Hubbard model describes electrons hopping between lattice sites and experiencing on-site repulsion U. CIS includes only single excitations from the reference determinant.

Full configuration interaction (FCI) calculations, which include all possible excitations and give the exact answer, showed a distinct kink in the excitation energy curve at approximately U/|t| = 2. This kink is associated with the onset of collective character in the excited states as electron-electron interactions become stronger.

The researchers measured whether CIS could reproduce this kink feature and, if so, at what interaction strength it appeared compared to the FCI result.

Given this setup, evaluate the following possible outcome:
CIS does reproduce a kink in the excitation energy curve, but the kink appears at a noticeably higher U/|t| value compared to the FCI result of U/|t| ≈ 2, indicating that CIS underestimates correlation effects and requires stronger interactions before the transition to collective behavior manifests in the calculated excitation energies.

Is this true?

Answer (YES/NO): YES